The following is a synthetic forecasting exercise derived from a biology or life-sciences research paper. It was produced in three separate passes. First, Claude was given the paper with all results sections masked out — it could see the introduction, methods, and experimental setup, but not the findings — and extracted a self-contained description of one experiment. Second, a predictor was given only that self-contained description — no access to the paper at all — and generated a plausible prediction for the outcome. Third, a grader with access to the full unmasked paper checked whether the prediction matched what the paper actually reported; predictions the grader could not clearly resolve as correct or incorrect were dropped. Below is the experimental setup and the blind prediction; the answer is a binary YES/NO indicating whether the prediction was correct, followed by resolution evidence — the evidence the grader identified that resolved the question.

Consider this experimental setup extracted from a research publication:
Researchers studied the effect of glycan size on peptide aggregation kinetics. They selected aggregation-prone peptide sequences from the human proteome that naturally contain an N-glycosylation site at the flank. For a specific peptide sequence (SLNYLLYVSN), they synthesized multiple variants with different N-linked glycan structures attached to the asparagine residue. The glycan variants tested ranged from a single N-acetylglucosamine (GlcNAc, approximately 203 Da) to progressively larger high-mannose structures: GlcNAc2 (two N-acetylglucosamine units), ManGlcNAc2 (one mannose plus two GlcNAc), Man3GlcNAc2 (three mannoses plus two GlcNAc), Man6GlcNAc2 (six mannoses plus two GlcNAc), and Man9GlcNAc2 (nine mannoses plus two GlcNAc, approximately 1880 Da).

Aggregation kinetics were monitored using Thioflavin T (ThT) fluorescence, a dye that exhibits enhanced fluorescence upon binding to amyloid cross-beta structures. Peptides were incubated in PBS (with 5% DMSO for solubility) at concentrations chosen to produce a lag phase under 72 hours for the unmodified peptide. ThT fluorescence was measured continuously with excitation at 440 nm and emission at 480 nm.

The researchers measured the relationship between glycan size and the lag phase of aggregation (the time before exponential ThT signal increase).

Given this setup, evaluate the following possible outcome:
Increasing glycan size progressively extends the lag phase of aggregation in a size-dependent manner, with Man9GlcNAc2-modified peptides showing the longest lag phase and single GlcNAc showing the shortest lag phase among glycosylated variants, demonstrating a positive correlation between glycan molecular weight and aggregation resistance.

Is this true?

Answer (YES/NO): NO